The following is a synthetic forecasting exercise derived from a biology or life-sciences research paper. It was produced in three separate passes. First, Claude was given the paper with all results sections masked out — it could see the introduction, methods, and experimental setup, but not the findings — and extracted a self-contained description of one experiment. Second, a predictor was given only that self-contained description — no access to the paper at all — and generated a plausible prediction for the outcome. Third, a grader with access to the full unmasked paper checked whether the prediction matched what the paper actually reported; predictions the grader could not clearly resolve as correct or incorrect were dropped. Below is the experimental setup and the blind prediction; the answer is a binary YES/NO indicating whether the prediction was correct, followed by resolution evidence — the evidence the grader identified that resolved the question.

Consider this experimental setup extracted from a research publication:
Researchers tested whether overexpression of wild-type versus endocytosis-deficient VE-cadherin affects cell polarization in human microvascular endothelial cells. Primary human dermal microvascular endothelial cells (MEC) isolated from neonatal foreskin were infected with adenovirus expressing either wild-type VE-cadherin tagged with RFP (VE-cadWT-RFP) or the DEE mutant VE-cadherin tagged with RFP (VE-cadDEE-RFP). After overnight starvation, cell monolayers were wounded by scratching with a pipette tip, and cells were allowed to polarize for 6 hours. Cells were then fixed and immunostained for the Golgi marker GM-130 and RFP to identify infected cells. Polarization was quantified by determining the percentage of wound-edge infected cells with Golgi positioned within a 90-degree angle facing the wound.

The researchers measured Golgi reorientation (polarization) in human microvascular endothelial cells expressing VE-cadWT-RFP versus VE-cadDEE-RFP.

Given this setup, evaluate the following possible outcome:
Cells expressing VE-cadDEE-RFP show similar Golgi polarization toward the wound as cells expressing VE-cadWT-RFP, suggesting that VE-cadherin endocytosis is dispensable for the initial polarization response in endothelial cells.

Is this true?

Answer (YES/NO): NO